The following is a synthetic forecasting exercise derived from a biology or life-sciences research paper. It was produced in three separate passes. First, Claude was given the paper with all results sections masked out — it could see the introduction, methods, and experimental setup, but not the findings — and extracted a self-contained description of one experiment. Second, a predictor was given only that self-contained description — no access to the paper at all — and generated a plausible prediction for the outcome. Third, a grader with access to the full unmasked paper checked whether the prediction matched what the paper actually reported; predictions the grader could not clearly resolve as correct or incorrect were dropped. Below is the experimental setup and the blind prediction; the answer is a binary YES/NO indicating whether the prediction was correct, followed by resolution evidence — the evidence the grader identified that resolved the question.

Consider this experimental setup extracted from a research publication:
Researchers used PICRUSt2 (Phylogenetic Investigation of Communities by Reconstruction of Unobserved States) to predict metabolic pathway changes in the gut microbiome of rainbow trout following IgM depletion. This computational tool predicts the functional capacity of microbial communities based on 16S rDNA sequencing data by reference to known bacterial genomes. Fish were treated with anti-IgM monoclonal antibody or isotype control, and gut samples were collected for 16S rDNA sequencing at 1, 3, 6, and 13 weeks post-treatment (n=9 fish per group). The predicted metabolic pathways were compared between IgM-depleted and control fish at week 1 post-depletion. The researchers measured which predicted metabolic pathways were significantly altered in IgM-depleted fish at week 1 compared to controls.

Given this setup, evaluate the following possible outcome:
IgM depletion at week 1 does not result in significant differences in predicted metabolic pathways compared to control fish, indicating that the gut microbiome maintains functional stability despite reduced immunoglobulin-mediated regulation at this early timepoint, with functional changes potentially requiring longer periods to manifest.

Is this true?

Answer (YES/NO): NO